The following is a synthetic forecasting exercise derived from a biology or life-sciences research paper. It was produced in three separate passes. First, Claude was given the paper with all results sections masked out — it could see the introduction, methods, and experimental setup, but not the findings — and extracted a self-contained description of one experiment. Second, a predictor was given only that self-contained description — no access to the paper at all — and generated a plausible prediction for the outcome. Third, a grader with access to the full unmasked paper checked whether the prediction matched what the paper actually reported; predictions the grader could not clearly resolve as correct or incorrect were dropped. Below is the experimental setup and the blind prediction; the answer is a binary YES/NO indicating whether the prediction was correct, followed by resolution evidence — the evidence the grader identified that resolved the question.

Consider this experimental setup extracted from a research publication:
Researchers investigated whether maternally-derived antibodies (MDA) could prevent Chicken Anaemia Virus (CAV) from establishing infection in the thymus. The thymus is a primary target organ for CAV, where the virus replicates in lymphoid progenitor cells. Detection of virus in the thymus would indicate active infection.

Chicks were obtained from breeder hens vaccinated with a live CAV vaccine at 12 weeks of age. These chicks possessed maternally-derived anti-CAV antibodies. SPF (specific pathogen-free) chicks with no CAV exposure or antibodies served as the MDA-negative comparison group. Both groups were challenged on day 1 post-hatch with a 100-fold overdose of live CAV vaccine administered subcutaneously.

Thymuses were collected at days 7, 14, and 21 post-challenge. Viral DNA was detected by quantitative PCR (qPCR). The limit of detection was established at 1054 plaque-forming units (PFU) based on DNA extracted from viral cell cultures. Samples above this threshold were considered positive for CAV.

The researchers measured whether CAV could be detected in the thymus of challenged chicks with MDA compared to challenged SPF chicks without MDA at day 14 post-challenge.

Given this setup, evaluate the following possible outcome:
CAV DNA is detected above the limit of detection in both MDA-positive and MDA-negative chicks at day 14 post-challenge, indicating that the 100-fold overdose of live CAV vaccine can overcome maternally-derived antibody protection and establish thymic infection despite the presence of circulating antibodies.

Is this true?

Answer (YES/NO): YES